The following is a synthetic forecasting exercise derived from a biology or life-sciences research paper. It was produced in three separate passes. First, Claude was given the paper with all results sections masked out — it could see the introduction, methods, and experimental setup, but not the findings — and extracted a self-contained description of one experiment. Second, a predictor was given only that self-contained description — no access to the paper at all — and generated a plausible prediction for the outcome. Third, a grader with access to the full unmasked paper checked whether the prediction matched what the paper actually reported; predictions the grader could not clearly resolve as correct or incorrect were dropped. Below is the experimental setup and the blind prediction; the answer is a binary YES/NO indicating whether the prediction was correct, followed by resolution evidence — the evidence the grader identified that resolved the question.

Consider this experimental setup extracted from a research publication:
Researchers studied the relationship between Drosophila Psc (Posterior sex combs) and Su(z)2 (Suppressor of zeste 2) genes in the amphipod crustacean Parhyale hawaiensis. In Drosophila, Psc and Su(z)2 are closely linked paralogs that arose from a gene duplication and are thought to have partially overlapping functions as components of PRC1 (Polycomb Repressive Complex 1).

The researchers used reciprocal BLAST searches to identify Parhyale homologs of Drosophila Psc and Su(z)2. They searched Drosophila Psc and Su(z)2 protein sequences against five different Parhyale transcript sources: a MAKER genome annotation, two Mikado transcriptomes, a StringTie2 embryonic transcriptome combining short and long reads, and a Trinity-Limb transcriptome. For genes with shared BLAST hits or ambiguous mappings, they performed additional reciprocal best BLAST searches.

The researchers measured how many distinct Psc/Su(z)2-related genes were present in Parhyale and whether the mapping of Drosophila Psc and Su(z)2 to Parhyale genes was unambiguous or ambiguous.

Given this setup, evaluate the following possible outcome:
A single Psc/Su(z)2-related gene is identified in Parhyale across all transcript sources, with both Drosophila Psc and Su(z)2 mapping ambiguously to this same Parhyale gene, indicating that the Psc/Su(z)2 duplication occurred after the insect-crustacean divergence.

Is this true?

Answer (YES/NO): NO